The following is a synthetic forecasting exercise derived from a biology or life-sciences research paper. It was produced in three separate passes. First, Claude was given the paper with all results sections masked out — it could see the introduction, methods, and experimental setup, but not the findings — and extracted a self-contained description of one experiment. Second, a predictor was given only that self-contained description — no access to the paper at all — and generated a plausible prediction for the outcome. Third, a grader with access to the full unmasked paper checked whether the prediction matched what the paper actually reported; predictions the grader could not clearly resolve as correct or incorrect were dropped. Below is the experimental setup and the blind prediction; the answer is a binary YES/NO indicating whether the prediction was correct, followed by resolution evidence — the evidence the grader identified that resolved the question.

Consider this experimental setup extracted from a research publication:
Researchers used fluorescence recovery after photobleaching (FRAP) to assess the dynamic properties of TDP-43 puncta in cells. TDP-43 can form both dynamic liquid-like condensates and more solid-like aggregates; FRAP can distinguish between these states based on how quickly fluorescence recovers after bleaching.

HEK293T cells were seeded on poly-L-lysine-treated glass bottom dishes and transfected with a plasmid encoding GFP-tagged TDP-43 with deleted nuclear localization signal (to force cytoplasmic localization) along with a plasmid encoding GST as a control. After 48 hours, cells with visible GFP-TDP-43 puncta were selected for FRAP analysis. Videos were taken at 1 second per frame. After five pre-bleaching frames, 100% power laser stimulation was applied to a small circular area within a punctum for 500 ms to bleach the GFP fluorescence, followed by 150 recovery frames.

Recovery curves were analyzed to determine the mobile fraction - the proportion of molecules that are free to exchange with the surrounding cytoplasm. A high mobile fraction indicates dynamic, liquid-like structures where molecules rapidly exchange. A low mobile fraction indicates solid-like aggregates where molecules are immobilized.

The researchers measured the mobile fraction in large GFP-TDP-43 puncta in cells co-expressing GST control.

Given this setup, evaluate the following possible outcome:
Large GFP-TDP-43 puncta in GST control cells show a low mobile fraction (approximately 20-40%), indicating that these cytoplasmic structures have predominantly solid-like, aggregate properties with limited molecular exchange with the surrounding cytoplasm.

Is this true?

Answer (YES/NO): NO